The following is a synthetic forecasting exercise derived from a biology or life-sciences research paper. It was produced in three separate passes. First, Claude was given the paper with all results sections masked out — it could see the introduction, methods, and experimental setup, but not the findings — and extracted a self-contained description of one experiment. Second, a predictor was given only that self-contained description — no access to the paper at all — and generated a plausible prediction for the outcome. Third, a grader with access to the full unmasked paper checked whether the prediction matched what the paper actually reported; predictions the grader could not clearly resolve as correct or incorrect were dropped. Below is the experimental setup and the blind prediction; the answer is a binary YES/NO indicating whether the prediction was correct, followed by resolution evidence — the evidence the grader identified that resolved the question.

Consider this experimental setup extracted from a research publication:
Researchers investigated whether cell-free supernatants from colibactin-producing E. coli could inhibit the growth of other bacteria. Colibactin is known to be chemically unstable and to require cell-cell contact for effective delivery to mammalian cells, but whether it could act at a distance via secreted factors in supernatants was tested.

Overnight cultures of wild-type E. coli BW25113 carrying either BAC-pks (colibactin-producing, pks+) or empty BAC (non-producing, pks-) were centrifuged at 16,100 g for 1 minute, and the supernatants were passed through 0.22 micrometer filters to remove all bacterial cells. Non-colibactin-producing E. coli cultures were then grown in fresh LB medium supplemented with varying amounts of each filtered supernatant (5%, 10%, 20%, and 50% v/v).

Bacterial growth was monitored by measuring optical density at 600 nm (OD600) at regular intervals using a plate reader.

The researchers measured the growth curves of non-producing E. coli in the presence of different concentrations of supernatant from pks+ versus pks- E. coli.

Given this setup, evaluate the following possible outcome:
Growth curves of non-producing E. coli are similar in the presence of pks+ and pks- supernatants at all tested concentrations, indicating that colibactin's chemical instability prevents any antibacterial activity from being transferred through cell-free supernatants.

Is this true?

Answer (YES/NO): YES